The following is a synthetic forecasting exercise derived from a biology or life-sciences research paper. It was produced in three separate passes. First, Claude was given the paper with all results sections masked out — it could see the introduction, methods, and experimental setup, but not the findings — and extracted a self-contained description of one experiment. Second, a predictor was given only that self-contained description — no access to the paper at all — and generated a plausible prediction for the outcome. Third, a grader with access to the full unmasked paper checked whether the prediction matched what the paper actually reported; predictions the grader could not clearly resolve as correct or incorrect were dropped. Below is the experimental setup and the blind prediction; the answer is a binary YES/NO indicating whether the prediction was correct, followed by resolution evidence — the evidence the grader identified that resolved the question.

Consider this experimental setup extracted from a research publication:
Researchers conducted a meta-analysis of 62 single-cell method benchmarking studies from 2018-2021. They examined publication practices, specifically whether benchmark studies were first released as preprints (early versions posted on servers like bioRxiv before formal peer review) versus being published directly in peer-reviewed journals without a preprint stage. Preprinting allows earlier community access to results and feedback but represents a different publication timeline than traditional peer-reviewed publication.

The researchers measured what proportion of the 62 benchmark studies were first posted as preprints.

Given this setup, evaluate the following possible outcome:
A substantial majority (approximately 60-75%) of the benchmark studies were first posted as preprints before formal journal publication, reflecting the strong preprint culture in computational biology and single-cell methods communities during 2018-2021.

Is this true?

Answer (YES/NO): YES